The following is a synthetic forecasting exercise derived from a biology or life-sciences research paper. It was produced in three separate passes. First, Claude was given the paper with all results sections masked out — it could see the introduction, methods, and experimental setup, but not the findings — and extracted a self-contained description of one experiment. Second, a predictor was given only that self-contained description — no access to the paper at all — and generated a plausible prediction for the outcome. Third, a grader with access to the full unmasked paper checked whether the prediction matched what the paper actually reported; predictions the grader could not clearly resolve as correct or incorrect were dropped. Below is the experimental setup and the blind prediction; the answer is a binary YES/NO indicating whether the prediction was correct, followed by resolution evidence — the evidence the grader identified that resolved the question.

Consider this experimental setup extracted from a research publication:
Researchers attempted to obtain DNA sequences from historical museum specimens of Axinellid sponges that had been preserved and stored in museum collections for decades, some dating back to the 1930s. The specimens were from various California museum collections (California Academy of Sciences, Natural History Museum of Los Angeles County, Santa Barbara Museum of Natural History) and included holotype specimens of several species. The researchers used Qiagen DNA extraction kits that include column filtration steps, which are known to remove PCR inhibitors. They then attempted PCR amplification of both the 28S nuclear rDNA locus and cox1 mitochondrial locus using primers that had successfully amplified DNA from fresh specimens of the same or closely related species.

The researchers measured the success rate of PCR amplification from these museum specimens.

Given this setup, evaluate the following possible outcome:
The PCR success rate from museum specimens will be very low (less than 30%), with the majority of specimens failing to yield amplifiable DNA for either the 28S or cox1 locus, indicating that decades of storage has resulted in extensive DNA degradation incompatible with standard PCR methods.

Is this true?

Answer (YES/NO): YES